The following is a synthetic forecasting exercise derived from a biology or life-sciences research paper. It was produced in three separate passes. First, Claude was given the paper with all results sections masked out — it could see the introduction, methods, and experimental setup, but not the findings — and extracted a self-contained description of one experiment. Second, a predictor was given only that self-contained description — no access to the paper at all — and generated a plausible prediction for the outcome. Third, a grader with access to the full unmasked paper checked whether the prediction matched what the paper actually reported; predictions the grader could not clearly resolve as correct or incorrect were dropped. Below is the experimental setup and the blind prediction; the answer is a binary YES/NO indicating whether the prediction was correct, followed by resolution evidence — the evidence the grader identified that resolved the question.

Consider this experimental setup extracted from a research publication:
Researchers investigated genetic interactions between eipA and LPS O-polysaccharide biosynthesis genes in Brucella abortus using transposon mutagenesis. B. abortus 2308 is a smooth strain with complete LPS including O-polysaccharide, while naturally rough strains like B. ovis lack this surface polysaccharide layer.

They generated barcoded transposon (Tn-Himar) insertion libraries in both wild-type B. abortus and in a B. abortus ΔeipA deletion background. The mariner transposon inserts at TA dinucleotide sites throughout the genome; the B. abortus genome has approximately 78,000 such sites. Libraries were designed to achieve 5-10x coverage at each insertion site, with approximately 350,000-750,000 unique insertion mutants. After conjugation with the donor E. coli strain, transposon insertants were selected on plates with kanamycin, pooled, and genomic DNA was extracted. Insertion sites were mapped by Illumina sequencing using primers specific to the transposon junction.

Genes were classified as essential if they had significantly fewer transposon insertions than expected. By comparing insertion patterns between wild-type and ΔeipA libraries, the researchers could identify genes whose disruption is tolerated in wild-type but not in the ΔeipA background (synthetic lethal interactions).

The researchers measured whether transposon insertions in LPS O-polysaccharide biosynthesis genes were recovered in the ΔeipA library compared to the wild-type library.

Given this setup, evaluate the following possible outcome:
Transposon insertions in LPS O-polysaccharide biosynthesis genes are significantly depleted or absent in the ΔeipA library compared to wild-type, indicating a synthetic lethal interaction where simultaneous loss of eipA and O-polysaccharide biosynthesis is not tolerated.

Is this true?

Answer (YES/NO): YES